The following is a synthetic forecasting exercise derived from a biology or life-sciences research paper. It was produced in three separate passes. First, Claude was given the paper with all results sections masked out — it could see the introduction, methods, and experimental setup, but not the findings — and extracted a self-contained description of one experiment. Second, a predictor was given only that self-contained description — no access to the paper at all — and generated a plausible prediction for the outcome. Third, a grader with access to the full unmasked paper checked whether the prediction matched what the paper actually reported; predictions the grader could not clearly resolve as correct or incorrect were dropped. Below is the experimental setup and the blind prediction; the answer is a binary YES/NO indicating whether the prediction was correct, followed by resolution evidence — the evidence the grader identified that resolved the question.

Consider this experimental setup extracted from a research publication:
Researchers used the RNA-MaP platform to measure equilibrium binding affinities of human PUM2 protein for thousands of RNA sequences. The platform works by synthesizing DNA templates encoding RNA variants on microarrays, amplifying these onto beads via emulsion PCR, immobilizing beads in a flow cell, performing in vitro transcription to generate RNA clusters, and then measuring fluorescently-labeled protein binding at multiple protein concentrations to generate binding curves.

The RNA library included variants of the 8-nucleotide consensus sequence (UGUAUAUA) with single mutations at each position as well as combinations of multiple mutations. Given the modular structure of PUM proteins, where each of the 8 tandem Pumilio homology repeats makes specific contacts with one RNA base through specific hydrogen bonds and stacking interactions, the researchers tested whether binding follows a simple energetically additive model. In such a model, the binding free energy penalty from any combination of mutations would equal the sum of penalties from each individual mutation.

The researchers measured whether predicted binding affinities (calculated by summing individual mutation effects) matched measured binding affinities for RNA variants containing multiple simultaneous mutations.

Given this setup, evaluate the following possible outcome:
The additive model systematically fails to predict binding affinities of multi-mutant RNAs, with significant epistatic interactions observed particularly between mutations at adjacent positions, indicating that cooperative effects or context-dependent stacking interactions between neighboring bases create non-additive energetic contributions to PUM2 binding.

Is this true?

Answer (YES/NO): NO